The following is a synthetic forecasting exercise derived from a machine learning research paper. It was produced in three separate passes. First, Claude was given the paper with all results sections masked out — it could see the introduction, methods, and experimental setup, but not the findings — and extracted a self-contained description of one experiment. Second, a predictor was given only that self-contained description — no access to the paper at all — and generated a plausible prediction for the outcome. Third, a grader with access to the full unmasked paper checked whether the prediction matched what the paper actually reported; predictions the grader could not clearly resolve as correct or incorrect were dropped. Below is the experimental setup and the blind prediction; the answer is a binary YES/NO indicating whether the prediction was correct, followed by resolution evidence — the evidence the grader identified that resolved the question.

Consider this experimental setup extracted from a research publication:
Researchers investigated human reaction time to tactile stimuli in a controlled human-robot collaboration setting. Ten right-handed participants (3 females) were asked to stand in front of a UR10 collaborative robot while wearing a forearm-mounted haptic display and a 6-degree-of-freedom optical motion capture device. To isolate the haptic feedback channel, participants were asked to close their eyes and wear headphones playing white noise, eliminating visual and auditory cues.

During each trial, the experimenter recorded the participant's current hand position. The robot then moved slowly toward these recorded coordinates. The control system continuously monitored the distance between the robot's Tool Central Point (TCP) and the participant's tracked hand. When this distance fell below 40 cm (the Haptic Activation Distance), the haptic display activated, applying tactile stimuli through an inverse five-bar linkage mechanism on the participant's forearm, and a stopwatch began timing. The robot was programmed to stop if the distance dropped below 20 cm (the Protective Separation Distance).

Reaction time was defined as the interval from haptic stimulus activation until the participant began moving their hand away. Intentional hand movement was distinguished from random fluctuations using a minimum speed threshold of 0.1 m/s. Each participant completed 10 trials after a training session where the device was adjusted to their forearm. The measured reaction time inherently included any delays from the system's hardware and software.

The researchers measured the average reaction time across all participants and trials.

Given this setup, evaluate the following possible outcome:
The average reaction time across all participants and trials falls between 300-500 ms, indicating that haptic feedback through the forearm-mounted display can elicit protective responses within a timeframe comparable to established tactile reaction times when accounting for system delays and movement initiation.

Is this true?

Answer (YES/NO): YES